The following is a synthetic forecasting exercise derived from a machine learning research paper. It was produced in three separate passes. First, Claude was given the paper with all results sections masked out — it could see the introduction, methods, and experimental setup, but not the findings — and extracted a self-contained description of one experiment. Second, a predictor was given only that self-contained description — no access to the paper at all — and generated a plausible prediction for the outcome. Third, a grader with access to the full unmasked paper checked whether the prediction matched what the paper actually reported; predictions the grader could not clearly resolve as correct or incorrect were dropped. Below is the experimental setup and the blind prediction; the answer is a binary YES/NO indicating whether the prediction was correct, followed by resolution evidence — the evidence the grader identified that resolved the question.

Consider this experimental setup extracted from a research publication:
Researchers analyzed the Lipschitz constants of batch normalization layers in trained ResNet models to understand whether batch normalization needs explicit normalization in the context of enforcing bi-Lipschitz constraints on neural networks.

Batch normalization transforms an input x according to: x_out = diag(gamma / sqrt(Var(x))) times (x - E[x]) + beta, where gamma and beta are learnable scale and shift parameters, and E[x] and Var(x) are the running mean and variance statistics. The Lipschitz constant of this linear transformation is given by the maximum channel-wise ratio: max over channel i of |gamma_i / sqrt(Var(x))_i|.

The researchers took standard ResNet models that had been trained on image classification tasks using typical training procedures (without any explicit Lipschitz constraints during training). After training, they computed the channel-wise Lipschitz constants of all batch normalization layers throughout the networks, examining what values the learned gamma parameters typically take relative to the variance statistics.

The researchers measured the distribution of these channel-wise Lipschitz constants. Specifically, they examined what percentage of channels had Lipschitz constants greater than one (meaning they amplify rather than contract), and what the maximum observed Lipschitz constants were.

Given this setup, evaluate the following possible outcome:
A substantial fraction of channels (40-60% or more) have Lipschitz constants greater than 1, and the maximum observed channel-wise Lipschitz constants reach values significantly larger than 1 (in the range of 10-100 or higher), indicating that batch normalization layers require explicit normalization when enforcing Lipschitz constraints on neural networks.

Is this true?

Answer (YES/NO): YES